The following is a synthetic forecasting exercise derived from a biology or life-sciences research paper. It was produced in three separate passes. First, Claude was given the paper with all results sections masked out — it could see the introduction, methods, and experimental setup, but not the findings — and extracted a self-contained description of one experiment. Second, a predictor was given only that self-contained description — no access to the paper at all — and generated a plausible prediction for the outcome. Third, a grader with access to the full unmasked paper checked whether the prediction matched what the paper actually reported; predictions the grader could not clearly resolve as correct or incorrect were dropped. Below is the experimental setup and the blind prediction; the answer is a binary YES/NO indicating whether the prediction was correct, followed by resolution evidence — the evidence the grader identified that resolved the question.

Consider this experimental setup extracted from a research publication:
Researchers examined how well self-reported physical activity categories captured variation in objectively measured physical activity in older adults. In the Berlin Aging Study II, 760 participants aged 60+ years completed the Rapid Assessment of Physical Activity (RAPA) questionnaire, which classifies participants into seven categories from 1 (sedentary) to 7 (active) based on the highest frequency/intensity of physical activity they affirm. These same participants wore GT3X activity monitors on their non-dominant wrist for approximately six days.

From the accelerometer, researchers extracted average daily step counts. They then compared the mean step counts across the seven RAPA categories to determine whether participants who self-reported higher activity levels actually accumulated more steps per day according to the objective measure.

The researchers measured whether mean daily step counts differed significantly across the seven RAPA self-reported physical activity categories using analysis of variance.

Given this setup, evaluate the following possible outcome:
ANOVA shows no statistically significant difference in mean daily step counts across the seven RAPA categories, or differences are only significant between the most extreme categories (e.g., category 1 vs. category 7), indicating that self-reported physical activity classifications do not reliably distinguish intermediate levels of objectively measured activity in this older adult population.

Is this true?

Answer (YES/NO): NO